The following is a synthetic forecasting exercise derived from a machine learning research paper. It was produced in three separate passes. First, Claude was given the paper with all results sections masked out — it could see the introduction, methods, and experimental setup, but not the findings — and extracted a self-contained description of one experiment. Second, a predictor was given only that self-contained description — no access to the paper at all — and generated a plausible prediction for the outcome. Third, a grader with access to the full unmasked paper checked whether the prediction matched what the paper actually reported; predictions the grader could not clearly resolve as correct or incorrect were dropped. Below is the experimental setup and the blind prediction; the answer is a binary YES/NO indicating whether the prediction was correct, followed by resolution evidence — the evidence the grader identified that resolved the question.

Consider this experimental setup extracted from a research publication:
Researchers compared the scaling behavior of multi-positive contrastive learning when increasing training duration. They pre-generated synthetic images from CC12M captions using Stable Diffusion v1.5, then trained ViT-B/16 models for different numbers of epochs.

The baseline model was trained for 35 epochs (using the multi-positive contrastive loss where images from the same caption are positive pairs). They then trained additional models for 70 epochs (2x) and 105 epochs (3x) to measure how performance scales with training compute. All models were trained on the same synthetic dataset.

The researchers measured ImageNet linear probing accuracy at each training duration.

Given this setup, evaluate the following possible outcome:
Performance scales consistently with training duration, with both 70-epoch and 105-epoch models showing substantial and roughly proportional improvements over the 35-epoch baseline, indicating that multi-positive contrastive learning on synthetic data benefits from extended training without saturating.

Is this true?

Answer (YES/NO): NO